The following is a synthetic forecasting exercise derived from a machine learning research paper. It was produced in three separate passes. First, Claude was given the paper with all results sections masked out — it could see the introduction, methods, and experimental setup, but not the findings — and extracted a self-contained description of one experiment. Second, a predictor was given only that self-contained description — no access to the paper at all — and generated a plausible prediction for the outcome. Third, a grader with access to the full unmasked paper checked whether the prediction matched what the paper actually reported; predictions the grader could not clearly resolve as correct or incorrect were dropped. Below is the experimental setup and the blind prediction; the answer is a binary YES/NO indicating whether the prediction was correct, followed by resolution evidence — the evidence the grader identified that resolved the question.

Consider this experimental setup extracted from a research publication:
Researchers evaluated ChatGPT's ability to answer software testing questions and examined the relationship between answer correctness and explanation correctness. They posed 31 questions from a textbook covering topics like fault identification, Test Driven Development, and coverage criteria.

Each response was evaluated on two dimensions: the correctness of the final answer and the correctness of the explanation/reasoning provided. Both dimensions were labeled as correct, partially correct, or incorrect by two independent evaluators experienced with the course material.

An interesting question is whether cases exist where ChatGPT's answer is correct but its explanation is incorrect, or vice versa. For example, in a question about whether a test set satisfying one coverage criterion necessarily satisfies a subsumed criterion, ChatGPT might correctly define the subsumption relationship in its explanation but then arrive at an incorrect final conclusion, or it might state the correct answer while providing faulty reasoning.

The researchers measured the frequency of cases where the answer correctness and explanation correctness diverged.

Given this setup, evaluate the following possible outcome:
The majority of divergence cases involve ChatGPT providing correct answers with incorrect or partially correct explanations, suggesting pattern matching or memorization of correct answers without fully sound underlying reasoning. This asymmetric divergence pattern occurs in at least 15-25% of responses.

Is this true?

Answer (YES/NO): NO